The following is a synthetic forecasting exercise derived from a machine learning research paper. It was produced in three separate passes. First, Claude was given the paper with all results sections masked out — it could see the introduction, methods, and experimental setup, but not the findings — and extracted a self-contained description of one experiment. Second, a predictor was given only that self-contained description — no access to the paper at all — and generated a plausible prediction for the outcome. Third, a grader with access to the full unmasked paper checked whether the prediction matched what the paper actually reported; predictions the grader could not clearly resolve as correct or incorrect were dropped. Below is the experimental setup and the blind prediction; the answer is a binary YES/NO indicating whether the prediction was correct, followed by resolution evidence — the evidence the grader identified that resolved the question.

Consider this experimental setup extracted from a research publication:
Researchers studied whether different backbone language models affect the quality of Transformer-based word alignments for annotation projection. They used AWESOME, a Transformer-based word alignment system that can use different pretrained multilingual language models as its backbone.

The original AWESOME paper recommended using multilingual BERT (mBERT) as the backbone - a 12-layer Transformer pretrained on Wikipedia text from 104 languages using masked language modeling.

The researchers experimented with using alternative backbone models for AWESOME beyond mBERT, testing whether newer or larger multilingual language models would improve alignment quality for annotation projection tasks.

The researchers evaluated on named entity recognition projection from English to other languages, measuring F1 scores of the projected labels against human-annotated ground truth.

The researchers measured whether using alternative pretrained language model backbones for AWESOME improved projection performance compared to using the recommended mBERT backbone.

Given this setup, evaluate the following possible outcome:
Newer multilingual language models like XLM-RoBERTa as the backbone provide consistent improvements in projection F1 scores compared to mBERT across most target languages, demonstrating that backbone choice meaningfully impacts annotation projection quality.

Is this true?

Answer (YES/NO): NO